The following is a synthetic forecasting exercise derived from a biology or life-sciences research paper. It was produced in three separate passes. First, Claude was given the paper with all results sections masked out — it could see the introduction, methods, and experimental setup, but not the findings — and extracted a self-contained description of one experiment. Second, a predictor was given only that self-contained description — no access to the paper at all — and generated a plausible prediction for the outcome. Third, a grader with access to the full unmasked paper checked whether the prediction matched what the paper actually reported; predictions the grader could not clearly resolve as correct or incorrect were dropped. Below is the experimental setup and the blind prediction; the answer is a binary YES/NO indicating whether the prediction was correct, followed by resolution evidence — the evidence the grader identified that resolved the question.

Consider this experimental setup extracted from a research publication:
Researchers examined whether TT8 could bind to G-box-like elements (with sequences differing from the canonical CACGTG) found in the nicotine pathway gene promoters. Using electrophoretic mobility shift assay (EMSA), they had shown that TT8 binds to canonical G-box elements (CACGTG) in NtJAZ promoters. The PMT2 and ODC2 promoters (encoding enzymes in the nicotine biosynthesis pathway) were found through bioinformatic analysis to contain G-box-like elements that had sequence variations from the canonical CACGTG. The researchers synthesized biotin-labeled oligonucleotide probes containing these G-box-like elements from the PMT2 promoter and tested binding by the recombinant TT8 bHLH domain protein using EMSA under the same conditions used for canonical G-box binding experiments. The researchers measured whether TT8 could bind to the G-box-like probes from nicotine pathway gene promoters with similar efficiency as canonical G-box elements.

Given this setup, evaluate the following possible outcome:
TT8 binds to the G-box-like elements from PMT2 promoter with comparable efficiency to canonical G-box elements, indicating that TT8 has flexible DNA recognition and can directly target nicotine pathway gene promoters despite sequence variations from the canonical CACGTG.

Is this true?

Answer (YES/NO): NO